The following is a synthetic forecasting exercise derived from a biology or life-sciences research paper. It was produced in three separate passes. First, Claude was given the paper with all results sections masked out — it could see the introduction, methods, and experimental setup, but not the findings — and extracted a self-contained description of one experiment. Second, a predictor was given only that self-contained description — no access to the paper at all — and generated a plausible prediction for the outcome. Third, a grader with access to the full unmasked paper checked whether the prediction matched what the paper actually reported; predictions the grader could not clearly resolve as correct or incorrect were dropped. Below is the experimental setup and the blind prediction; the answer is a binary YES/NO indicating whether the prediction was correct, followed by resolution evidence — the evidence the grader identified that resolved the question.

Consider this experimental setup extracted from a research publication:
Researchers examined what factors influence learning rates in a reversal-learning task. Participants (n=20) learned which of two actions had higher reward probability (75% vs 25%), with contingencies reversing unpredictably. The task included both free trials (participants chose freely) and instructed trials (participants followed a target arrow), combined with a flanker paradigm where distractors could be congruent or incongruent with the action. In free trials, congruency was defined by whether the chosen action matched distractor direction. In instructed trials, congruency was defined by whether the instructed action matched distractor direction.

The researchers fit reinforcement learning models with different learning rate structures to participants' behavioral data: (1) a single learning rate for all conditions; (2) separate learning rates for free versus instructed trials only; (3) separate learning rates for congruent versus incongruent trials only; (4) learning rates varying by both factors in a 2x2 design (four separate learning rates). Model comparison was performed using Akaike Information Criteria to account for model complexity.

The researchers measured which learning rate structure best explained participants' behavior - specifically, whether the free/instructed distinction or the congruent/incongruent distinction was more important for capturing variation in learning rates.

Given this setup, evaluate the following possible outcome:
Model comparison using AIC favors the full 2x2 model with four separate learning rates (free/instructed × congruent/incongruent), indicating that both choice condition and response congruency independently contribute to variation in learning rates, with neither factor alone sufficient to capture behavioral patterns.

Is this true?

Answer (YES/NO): NO